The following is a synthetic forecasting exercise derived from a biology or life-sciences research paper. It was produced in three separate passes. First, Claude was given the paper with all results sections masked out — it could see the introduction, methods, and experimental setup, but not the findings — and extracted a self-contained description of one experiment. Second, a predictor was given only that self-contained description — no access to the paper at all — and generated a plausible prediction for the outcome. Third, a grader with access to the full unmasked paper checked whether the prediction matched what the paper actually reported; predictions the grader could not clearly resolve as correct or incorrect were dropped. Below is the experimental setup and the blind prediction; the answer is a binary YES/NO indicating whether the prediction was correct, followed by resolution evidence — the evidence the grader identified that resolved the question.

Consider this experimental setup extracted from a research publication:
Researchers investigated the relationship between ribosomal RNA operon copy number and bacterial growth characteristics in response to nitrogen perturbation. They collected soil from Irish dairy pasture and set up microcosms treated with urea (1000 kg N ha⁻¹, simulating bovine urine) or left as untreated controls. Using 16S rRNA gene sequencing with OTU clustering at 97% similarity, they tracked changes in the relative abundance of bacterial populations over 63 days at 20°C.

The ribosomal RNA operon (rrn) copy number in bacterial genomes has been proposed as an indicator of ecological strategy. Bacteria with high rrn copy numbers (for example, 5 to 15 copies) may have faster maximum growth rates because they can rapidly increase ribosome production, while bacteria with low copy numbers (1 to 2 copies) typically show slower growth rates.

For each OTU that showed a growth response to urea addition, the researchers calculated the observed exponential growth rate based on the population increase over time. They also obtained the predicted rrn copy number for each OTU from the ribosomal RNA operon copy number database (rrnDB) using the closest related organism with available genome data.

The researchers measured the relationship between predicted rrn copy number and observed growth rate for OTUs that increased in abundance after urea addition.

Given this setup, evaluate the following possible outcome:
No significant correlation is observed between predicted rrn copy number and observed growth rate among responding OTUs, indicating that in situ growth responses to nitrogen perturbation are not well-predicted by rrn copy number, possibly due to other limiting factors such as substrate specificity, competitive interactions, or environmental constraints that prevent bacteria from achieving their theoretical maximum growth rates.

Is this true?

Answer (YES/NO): NO